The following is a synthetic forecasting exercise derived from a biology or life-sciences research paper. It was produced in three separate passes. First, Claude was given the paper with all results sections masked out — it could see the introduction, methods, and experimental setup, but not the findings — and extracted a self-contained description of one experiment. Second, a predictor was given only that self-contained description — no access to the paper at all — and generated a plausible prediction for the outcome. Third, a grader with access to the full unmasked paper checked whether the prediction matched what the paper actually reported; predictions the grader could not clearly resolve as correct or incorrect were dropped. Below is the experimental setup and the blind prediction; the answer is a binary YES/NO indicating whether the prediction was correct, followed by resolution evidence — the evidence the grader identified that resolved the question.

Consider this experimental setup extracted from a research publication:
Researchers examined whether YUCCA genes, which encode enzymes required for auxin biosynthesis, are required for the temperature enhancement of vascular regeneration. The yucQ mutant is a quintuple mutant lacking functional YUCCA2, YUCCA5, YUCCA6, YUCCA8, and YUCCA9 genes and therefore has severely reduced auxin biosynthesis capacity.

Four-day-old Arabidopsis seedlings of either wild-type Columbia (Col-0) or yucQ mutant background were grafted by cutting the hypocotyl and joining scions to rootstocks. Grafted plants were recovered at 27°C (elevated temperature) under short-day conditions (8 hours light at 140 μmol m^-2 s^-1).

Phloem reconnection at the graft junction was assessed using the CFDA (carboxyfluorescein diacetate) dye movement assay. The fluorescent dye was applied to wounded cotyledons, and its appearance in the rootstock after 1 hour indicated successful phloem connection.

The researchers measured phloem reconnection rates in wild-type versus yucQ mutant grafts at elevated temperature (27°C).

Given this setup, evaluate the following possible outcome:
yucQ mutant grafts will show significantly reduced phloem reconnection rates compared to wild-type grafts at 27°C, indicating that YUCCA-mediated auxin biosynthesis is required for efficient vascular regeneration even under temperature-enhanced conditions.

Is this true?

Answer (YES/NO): YES